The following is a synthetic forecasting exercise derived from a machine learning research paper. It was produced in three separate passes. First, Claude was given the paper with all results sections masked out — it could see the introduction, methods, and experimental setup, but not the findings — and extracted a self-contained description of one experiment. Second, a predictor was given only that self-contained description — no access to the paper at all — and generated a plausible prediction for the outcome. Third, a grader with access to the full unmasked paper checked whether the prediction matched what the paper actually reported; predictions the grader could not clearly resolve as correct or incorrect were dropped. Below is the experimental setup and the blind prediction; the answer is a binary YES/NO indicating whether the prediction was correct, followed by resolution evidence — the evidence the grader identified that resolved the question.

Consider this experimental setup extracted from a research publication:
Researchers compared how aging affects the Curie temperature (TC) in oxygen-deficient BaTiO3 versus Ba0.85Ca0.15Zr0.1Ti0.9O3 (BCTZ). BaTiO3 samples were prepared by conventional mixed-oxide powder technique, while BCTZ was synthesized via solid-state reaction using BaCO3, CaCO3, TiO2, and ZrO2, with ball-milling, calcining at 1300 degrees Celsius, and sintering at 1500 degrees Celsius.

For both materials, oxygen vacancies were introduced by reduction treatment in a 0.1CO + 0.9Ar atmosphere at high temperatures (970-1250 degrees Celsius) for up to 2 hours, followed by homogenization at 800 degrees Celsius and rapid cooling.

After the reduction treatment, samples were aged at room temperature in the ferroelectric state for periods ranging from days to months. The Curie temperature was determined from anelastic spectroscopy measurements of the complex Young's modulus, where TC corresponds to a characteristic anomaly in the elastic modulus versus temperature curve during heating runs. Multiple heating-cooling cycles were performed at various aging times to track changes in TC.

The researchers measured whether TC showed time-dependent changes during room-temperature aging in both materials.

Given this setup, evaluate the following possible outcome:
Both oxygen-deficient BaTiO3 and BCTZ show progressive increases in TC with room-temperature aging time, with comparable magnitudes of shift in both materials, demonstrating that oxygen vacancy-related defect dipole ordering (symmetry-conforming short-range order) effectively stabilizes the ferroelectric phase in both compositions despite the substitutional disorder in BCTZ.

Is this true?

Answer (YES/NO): NO